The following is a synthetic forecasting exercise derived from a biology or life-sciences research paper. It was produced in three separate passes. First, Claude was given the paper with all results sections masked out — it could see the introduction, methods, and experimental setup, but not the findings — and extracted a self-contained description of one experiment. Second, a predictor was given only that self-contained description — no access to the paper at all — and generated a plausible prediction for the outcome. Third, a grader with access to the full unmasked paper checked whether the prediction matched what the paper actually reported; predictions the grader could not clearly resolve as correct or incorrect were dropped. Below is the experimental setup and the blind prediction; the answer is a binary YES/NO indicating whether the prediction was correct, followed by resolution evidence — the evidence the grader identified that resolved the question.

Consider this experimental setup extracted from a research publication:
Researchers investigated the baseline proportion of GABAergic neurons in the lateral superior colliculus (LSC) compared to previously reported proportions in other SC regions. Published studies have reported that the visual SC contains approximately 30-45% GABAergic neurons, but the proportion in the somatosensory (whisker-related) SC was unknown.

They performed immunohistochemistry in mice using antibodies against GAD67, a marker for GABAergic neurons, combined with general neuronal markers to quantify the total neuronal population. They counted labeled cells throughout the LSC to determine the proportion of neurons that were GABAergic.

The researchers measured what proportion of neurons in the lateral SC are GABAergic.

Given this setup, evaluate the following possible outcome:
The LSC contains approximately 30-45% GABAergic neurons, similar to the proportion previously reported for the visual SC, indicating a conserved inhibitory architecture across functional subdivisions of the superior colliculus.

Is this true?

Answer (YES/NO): NO